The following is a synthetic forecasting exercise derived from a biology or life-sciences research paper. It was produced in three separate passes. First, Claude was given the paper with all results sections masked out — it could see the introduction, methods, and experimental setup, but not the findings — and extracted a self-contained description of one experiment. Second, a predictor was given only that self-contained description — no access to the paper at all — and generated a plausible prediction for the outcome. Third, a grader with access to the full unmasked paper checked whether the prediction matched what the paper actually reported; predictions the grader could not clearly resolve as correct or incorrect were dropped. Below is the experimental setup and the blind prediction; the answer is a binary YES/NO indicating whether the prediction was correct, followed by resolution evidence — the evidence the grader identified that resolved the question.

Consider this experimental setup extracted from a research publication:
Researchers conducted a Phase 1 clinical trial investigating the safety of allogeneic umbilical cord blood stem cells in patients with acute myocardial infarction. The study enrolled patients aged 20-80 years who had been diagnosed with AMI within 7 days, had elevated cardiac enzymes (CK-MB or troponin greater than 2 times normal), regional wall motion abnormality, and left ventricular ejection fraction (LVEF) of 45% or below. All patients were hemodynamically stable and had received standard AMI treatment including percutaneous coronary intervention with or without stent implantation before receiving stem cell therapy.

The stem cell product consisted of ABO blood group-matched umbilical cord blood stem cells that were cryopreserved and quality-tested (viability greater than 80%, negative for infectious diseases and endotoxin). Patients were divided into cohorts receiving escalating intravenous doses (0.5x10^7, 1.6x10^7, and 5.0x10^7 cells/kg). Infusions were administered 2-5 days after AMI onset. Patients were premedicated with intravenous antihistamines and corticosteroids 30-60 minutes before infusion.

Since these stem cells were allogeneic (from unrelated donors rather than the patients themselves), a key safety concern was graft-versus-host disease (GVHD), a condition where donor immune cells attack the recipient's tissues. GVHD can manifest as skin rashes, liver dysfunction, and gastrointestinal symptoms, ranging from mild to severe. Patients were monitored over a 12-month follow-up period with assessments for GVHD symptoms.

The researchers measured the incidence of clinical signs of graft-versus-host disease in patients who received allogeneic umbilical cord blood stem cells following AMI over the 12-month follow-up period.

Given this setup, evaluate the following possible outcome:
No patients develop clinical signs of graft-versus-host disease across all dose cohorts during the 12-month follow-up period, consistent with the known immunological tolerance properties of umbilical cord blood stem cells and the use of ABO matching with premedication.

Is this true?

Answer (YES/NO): YES